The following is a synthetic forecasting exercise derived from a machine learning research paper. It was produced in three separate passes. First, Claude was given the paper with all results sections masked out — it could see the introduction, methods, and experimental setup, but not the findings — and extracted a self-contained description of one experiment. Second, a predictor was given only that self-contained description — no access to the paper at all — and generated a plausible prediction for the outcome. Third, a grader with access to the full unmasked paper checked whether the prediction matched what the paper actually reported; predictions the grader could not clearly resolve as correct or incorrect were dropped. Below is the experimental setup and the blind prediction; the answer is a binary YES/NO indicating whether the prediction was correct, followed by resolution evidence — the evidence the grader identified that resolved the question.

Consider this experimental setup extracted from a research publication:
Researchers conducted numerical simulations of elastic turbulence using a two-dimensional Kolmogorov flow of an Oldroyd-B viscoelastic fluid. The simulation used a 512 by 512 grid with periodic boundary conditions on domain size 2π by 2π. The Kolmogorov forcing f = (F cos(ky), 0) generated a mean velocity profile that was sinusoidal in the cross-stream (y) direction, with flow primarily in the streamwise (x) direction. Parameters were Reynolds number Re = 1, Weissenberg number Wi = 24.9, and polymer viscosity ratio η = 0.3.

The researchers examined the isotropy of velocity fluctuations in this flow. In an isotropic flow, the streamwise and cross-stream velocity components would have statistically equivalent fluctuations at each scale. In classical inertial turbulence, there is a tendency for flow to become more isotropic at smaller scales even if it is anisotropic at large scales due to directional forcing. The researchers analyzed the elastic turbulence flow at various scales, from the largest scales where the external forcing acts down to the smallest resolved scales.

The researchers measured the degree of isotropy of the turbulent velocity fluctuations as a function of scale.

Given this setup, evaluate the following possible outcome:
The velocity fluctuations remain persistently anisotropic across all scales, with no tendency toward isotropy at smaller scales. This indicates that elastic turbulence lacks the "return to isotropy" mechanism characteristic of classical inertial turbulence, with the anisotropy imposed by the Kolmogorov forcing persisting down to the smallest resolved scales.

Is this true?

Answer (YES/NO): YES